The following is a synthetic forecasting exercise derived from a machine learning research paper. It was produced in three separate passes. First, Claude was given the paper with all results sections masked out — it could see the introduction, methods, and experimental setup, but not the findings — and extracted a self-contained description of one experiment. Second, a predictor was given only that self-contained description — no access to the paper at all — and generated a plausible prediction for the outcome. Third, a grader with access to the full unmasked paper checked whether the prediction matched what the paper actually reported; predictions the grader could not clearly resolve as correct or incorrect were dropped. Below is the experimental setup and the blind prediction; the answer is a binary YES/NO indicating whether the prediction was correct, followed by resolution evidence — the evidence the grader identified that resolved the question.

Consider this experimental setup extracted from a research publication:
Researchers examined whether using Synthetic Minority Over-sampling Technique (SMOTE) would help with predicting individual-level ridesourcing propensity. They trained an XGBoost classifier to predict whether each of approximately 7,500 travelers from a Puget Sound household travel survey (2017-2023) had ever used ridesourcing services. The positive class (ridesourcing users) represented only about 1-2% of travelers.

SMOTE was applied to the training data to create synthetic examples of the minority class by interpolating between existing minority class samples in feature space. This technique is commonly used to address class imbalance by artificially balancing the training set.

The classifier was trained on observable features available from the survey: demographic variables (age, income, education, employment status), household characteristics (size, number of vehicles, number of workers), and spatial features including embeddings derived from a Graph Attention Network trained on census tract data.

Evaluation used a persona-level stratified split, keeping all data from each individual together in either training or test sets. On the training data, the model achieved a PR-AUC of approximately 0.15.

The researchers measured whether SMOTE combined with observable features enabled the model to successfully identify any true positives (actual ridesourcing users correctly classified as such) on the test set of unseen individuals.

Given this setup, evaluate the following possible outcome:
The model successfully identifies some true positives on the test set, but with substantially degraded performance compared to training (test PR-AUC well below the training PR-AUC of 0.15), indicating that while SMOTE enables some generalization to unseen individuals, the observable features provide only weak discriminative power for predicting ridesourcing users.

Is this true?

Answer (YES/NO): NO